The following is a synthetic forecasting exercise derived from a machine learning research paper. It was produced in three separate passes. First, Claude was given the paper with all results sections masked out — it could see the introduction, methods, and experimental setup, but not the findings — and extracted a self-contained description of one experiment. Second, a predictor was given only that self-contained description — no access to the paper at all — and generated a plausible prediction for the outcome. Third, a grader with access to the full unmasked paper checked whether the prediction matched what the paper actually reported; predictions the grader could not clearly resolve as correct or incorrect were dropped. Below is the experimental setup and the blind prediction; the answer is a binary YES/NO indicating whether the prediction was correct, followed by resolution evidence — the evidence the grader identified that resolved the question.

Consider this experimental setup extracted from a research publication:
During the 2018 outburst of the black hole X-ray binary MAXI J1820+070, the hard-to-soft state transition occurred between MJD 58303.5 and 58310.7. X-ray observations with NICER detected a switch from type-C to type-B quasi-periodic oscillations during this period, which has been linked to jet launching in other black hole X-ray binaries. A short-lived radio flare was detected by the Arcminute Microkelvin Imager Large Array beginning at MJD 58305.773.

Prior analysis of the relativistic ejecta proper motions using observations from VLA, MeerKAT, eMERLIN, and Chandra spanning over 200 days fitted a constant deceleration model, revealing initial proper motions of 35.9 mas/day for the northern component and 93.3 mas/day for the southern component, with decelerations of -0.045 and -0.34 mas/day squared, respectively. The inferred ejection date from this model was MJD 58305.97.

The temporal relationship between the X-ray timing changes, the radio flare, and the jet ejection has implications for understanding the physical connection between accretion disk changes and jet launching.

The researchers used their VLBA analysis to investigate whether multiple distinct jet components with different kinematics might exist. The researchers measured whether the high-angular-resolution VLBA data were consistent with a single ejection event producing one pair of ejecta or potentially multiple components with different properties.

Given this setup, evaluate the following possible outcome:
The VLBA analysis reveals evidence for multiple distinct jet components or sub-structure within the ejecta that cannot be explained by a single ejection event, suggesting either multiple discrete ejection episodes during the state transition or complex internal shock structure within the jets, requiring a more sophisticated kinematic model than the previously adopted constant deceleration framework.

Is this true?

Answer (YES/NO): NO